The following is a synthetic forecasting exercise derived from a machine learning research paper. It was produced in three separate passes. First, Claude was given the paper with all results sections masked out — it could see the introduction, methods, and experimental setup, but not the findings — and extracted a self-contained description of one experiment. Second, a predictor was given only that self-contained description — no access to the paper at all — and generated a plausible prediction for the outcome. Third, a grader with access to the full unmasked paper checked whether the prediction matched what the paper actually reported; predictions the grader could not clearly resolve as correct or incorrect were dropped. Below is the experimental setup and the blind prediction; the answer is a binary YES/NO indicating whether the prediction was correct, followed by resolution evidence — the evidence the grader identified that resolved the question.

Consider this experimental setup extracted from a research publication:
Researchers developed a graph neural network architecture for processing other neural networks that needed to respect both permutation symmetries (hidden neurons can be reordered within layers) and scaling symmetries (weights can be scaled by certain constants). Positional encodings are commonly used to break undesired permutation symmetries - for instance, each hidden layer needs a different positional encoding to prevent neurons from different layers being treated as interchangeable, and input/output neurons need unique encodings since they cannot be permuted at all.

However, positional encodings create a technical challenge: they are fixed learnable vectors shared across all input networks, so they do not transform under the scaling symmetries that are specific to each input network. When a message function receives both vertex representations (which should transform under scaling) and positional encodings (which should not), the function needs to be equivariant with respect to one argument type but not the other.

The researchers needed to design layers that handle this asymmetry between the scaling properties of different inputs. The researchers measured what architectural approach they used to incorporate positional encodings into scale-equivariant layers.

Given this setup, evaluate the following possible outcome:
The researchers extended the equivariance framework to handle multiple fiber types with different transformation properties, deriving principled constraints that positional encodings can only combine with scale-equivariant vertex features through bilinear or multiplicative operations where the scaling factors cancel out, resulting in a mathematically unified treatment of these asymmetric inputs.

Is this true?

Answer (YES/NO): NO